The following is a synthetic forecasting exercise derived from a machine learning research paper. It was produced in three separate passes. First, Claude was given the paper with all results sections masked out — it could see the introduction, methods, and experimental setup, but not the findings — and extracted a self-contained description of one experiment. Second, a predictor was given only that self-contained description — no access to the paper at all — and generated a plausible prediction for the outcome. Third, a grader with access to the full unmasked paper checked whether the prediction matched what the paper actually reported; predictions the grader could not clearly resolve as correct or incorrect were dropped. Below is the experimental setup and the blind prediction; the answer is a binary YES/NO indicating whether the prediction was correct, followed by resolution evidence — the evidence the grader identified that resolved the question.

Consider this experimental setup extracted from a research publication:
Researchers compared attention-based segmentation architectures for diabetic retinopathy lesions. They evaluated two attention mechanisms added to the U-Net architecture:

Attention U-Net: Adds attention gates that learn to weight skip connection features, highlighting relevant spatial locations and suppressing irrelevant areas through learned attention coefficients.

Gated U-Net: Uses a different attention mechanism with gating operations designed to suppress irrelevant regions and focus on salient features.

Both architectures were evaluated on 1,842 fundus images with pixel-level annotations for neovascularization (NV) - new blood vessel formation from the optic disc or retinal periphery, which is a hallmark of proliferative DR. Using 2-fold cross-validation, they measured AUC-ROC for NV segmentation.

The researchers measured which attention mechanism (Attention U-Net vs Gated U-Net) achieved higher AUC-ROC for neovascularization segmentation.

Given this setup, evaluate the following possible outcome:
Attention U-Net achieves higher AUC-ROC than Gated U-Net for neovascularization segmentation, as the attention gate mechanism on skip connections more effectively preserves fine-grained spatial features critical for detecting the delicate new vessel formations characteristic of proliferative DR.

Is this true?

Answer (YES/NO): NO